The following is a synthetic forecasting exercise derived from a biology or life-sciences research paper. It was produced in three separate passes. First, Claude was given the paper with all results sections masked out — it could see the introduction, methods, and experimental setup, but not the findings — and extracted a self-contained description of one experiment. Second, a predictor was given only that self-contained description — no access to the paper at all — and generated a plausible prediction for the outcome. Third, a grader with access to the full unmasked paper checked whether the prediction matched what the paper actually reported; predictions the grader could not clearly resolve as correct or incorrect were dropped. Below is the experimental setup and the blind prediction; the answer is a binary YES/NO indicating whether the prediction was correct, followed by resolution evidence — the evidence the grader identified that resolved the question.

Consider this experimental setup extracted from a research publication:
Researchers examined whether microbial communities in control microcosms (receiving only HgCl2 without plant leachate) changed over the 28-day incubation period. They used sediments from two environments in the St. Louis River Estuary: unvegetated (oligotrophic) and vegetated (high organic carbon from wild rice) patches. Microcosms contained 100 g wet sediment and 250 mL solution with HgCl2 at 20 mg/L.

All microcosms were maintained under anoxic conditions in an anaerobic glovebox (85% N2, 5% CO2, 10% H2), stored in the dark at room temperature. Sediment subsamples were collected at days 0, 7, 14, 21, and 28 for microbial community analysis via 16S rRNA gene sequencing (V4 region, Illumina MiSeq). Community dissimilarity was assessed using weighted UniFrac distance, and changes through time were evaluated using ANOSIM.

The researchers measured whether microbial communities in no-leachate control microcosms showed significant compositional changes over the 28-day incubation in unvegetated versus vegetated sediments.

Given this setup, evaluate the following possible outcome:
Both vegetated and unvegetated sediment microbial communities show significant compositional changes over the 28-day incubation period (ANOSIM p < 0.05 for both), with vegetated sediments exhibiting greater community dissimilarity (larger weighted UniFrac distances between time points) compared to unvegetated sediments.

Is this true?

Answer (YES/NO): NO